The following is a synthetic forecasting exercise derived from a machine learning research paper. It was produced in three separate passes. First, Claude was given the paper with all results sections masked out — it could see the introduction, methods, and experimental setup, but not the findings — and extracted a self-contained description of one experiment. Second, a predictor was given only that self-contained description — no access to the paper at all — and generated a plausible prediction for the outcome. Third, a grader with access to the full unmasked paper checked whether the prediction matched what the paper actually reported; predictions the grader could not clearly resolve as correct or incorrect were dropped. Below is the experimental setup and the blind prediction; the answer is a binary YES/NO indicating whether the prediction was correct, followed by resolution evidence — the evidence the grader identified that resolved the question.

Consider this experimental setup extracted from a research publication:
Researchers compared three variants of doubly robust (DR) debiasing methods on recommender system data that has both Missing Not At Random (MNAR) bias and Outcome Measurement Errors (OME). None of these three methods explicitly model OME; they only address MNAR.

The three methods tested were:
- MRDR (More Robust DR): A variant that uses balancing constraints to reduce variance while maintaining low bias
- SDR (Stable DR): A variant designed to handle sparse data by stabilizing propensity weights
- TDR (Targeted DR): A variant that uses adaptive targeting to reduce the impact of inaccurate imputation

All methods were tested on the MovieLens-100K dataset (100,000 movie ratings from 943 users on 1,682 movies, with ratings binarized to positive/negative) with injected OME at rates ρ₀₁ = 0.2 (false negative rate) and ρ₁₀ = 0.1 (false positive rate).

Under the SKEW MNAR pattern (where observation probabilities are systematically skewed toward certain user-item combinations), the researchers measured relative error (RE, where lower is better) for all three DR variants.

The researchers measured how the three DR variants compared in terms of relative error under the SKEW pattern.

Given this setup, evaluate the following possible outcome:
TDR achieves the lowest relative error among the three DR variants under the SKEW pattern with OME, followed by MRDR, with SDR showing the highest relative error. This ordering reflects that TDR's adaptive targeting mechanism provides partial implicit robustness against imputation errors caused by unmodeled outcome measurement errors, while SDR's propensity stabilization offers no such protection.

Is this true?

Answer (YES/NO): NO